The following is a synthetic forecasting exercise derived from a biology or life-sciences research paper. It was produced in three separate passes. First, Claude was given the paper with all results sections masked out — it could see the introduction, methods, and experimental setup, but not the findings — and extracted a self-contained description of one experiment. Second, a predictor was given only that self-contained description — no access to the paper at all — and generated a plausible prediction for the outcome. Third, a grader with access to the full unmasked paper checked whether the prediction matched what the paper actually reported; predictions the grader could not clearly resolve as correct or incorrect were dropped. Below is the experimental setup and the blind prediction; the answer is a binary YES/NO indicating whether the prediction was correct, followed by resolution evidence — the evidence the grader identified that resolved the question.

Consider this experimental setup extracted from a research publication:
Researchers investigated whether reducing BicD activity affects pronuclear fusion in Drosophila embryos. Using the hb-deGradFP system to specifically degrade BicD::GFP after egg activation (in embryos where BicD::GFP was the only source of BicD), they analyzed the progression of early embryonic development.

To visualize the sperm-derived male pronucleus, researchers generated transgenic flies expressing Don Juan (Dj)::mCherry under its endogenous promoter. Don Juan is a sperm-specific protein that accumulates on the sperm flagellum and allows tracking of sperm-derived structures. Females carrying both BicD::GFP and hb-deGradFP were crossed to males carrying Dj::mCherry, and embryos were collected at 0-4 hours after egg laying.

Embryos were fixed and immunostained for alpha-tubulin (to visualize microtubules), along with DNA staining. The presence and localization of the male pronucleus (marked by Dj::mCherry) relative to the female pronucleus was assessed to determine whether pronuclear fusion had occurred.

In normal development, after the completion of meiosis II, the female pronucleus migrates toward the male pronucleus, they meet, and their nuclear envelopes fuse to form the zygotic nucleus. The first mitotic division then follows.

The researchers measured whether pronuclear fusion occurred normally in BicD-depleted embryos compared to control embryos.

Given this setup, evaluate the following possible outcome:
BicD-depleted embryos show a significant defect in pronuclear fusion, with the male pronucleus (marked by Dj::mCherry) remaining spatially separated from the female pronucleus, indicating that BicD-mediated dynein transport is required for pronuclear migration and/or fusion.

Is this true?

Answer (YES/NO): YES